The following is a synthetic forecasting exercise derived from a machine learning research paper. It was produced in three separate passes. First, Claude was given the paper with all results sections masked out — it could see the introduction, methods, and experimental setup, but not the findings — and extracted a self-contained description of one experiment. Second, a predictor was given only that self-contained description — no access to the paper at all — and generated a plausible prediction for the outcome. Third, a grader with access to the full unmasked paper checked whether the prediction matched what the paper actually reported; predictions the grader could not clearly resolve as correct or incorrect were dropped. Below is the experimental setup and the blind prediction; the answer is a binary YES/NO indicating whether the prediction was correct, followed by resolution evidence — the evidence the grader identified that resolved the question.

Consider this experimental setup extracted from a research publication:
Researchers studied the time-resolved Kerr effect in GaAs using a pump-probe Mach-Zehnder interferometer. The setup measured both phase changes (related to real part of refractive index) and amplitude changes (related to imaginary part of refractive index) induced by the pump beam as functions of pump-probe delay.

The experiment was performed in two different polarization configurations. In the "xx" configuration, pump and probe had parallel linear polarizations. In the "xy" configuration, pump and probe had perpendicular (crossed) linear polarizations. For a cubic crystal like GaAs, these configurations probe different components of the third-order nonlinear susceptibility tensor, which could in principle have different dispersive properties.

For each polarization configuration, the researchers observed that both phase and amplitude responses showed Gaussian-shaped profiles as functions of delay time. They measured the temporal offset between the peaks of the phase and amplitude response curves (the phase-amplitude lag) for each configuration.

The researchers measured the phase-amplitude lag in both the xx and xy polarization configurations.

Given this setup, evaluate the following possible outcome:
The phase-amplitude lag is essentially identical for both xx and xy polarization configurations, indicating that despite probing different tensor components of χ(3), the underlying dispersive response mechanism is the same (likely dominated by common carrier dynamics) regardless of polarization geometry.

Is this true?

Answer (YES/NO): NO